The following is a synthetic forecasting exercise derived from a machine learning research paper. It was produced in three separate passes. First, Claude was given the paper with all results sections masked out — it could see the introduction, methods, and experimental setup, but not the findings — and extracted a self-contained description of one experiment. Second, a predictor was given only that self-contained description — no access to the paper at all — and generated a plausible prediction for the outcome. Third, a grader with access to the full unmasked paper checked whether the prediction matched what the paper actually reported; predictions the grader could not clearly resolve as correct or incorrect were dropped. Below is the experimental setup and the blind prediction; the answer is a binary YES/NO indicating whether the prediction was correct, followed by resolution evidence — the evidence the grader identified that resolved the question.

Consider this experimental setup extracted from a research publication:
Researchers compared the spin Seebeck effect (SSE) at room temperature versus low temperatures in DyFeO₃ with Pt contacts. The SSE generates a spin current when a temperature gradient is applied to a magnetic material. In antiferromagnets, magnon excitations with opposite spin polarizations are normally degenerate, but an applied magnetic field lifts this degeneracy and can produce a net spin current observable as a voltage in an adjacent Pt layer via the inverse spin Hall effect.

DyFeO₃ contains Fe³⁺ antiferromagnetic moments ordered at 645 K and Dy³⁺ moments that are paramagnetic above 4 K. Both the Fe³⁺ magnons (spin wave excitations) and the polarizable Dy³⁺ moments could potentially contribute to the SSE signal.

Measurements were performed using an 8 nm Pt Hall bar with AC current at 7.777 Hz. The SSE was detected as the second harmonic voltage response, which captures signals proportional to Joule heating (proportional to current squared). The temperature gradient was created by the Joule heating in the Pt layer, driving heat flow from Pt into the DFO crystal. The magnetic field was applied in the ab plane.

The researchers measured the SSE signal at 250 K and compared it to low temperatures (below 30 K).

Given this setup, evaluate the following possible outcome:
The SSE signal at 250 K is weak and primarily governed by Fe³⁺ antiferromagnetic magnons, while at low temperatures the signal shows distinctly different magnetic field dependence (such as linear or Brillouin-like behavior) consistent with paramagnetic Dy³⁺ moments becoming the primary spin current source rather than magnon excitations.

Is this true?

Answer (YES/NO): NO